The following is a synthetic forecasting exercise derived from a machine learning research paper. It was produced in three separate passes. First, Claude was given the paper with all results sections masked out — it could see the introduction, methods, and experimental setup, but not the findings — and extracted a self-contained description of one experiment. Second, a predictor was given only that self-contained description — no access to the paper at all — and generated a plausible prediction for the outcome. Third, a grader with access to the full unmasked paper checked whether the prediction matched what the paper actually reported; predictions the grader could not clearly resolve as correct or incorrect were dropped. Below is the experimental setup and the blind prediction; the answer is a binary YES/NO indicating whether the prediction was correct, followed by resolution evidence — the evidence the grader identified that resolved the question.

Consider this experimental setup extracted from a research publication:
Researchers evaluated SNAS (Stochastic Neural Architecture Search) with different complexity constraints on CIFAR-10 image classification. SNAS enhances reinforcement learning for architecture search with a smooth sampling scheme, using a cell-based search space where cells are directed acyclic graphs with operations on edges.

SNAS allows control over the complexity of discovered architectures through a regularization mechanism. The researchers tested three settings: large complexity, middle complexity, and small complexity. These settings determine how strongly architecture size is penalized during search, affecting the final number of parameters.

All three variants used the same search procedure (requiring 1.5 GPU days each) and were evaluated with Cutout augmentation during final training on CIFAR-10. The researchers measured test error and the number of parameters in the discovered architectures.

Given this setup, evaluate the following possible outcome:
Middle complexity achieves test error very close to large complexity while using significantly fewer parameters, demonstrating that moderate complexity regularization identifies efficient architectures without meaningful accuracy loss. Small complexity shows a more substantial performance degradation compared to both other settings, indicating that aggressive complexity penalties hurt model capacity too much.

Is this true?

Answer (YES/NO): NO